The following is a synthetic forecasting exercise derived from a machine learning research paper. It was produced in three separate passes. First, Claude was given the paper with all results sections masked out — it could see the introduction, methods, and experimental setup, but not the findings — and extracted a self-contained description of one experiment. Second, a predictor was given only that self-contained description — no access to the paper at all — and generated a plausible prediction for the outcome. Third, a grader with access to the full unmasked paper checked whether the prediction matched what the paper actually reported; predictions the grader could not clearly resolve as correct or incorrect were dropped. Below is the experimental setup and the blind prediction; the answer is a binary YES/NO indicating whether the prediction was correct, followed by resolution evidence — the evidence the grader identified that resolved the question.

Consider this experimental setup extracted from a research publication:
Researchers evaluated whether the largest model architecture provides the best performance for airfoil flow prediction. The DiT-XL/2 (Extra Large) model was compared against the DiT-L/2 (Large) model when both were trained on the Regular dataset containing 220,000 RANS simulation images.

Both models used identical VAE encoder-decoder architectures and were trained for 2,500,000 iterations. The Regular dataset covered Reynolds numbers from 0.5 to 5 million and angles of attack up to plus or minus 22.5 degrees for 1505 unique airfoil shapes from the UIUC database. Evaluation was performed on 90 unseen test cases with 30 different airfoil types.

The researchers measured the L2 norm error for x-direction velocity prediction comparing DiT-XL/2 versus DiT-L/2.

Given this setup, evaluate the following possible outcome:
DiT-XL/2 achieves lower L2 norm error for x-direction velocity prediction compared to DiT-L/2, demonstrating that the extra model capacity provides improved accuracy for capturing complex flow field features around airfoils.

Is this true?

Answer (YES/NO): NO